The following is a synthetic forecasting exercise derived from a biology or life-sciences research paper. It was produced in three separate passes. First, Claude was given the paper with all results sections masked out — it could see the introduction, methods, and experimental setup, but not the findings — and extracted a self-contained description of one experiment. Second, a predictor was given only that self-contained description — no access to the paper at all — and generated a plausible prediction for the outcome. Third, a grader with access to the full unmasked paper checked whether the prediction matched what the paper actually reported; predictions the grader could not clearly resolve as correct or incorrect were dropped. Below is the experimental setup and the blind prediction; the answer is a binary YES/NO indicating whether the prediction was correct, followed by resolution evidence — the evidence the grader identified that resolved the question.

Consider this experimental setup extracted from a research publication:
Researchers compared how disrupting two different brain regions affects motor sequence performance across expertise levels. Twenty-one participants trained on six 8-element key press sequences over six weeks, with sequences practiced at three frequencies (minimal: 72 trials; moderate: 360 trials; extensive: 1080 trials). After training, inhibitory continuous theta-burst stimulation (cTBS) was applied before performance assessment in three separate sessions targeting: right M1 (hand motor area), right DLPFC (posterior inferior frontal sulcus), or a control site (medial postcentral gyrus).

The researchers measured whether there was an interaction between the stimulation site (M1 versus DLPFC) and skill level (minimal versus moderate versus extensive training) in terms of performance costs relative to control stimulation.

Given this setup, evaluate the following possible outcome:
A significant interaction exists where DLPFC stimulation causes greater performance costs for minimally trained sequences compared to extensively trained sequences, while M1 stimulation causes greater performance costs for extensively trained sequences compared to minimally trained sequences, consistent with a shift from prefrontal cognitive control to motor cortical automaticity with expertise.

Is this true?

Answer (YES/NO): YES